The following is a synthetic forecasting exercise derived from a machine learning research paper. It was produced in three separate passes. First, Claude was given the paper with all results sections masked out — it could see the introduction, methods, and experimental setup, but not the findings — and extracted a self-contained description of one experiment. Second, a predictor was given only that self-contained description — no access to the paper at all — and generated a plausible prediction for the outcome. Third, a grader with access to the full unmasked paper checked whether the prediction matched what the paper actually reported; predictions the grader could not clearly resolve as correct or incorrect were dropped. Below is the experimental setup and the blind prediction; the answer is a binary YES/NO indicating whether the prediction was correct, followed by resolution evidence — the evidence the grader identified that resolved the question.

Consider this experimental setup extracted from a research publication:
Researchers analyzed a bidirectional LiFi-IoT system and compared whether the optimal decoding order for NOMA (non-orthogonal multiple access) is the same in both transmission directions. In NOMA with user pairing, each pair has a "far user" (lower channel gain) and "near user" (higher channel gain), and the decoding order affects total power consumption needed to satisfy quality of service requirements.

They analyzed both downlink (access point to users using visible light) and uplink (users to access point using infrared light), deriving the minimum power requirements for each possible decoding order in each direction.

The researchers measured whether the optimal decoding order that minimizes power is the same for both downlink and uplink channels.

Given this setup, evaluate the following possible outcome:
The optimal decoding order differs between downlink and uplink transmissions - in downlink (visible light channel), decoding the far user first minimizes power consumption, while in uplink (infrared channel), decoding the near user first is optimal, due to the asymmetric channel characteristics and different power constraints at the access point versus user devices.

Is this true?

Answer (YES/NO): YES